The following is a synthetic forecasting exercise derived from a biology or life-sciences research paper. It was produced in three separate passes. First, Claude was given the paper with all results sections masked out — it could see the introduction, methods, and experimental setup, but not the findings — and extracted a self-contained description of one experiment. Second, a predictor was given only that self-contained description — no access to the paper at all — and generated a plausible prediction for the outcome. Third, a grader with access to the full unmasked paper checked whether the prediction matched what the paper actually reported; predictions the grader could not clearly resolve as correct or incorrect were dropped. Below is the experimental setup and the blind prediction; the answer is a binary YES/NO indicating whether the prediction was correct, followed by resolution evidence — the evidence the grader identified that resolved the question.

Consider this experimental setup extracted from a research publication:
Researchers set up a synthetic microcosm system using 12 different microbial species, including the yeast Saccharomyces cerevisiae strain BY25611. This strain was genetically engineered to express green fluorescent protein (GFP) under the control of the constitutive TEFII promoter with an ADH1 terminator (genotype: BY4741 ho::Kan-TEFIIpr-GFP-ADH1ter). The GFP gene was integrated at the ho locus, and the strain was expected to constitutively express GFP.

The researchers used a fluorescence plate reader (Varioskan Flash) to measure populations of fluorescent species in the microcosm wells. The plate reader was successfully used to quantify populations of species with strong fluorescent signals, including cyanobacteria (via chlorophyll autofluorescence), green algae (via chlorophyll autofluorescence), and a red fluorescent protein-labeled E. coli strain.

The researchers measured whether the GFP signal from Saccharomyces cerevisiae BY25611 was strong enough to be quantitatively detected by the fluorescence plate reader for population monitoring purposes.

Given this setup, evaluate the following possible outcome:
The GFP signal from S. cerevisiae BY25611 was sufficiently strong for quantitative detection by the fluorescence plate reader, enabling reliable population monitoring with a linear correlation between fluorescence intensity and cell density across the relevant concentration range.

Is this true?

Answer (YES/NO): NO